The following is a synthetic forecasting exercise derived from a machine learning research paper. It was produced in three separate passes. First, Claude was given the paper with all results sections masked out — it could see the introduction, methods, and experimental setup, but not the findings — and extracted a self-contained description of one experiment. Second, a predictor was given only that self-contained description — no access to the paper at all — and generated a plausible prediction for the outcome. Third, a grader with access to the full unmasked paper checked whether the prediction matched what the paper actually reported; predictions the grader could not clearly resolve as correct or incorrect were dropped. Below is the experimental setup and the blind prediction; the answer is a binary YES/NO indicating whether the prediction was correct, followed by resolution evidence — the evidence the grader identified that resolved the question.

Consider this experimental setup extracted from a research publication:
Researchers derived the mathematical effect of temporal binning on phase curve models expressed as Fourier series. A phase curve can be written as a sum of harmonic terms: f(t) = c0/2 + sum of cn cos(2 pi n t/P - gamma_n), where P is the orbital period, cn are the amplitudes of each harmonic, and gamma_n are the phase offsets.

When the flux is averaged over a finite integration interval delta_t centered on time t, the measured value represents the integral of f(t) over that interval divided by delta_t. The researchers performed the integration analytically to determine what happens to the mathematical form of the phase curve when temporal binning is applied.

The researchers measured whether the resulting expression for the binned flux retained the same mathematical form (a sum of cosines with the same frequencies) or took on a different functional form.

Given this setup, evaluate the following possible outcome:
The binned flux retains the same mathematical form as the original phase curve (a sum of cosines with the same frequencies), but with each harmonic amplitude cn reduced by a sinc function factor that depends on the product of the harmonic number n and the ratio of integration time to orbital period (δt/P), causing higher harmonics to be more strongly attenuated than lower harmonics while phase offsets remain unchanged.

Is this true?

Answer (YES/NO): YES